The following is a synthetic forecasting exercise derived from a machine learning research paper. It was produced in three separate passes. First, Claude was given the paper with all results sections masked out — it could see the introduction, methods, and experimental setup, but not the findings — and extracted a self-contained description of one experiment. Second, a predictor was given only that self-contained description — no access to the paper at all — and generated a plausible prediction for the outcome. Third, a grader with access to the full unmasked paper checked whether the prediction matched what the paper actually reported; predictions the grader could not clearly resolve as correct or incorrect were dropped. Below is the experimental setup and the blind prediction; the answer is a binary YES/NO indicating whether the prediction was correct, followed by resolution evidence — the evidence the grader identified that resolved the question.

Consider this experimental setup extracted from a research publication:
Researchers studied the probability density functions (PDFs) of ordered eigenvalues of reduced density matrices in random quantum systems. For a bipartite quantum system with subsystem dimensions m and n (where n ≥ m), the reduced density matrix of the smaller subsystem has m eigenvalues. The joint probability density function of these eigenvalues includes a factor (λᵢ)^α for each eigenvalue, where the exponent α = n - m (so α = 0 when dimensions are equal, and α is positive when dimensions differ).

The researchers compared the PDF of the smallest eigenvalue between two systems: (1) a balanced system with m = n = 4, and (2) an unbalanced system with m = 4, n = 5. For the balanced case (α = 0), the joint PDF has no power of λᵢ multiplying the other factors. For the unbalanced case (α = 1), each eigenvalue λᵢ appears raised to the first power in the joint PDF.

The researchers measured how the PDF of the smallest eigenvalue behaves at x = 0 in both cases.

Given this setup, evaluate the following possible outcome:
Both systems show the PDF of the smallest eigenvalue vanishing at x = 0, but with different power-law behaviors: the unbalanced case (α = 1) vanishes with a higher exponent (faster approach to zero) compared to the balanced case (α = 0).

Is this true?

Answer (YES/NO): NO